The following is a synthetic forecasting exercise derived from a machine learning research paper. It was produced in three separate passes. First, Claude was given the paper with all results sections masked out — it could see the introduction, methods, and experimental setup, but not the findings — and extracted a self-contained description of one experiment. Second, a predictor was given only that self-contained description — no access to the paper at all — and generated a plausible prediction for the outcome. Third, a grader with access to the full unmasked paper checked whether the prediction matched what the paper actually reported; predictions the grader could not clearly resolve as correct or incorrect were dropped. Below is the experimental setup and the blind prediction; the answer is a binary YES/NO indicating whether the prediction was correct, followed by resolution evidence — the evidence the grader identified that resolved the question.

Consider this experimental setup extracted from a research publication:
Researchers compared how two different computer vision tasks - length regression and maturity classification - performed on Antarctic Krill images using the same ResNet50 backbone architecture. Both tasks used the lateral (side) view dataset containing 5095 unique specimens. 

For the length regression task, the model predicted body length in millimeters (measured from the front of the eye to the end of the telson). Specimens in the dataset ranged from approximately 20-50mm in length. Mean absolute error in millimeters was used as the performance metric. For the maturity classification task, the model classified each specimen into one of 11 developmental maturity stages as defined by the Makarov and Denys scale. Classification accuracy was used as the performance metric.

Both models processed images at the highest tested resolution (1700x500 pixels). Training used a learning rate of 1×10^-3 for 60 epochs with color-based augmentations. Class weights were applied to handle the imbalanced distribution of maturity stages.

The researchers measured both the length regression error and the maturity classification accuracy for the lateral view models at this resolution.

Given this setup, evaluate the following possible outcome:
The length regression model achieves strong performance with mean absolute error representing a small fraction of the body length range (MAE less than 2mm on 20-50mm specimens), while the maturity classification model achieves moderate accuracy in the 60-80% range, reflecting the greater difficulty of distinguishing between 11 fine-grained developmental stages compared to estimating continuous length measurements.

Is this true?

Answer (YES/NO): YES